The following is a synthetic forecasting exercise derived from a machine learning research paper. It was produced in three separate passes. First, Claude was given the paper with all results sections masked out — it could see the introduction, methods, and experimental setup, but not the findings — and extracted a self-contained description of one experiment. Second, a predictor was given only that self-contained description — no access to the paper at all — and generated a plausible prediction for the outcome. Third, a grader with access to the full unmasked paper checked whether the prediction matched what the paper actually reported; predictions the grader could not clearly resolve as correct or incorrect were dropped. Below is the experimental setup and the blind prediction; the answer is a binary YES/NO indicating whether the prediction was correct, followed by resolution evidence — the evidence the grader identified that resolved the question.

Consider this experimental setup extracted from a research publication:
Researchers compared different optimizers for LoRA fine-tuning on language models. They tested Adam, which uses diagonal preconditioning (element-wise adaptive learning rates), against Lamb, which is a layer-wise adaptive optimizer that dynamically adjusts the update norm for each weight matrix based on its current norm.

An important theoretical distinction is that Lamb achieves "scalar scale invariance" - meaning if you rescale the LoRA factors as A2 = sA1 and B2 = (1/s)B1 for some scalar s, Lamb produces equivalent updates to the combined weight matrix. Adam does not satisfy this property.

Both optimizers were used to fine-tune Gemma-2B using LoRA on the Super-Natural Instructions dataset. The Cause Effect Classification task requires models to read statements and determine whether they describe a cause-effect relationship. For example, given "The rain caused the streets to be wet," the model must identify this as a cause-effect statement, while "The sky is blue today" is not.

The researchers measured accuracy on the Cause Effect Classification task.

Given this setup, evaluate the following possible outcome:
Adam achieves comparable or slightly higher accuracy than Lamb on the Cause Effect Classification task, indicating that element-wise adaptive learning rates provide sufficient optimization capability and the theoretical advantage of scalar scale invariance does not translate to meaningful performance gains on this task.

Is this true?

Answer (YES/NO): NO